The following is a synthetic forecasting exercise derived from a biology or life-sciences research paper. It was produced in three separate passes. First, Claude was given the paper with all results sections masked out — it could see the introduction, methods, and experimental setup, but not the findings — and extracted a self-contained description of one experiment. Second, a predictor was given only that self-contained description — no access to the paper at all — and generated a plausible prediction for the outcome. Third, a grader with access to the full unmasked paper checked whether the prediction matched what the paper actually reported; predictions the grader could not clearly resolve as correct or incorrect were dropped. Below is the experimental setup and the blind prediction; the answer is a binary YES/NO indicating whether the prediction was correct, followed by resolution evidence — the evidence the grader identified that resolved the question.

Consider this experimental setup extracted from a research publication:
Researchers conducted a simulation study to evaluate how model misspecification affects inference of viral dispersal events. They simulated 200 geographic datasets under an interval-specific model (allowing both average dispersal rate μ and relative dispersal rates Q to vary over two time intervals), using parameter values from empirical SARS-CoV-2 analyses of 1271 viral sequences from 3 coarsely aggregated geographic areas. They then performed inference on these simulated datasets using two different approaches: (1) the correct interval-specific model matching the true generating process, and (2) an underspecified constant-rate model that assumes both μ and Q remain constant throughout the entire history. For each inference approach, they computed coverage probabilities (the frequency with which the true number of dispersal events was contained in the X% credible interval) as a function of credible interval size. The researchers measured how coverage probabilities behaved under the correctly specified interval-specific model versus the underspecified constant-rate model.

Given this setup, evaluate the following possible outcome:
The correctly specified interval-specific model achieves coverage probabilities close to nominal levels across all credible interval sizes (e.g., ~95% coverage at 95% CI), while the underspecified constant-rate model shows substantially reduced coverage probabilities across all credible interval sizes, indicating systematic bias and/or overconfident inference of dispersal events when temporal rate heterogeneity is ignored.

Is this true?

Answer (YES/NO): YES